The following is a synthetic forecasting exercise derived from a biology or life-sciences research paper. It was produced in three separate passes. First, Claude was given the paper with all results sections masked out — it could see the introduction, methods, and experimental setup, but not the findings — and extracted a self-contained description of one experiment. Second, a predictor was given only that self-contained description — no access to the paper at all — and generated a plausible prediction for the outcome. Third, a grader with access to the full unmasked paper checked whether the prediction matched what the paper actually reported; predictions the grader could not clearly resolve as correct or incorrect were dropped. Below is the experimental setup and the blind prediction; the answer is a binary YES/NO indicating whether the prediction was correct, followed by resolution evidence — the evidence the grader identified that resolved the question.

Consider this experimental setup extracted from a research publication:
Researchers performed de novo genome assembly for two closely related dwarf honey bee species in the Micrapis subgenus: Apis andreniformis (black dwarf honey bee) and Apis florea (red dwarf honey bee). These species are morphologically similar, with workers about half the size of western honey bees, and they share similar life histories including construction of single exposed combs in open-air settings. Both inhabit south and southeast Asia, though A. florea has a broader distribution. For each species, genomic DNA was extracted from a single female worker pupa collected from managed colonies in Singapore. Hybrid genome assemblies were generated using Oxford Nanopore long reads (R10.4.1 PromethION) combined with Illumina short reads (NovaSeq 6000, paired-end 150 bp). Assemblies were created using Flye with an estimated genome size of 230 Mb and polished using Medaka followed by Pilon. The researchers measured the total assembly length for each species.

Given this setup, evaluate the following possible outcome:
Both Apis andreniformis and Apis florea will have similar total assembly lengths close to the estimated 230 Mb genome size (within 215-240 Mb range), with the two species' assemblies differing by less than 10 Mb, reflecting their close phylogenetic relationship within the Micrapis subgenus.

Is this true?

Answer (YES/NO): YES